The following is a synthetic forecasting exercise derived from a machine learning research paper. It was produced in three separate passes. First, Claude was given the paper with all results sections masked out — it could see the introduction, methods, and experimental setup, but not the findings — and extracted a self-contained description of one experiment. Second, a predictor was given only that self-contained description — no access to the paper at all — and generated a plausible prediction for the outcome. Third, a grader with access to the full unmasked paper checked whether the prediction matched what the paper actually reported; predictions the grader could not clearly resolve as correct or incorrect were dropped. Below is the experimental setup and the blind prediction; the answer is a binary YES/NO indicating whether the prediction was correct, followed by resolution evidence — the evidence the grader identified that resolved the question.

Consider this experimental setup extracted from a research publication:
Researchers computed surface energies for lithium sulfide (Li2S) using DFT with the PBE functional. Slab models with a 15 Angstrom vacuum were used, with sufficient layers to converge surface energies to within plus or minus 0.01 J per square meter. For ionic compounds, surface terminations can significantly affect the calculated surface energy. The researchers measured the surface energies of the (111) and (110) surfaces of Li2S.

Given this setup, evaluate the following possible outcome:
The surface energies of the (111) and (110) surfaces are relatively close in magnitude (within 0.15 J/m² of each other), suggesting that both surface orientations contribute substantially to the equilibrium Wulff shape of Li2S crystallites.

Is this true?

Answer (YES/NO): NO